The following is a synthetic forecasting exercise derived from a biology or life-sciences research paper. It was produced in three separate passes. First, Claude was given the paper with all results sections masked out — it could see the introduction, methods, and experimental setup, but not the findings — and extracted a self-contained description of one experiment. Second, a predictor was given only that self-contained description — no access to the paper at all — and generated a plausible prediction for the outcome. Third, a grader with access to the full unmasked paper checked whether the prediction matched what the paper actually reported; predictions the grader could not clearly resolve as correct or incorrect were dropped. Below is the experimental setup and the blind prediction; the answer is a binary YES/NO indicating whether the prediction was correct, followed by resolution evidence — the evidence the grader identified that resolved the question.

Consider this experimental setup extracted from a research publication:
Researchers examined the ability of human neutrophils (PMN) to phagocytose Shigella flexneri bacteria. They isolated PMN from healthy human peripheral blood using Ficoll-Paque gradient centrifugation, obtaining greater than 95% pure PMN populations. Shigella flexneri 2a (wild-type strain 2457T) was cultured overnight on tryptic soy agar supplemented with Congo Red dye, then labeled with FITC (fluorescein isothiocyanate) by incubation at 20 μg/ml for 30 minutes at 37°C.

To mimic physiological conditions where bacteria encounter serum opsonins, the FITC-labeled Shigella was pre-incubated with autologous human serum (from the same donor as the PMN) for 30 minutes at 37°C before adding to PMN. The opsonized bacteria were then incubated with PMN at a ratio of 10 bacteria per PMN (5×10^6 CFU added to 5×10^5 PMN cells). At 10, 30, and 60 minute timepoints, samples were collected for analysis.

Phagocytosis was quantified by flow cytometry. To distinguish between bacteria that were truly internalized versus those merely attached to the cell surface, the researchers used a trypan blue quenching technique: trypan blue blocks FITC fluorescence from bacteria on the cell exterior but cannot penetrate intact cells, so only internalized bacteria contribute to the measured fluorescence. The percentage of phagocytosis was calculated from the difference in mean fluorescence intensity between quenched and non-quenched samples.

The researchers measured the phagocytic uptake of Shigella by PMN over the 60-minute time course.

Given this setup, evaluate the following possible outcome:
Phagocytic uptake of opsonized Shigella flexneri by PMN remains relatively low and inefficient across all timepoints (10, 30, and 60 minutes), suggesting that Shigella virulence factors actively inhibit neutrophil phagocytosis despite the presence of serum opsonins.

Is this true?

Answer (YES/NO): NO